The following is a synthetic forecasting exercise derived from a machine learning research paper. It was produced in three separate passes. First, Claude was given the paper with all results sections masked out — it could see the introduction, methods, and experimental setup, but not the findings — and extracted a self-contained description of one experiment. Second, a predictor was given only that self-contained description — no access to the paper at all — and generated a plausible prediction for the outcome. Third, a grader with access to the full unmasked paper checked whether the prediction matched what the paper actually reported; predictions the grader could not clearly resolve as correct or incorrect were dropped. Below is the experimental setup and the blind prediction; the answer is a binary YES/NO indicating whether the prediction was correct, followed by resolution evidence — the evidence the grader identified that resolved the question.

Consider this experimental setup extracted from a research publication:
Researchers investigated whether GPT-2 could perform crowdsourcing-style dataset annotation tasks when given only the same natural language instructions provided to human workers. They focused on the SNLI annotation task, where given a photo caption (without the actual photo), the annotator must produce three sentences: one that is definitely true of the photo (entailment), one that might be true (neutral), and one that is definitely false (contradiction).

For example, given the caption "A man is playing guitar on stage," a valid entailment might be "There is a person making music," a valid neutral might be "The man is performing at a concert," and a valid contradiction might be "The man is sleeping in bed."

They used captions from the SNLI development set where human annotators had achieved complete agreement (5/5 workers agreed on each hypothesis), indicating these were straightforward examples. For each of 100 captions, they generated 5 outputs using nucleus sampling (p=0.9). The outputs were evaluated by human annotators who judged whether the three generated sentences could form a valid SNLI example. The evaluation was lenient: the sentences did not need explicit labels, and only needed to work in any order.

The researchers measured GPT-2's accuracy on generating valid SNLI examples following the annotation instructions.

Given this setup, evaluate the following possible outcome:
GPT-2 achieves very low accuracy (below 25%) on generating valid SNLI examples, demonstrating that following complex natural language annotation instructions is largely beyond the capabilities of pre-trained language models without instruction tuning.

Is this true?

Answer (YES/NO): YES